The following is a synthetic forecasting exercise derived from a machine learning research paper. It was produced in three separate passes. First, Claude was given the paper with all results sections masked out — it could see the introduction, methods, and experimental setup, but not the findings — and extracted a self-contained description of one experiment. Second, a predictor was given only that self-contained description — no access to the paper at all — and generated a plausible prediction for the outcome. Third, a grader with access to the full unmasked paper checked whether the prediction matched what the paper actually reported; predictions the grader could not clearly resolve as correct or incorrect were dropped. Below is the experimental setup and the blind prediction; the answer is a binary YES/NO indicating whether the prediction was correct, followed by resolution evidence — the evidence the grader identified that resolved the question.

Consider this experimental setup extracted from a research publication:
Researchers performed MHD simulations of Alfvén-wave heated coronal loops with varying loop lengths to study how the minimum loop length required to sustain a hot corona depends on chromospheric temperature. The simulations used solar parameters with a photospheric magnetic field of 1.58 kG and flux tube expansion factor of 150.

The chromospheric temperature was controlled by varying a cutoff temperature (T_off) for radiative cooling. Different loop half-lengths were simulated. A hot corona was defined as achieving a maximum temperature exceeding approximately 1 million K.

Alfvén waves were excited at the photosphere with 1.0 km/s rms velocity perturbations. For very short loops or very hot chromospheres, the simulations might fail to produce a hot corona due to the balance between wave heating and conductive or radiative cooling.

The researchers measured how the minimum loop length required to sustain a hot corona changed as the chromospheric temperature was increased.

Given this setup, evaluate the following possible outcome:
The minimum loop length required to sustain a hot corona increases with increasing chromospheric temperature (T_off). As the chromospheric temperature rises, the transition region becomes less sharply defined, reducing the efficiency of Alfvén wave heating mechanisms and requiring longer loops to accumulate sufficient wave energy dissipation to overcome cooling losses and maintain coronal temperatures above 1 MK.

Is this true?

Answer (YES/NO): NO